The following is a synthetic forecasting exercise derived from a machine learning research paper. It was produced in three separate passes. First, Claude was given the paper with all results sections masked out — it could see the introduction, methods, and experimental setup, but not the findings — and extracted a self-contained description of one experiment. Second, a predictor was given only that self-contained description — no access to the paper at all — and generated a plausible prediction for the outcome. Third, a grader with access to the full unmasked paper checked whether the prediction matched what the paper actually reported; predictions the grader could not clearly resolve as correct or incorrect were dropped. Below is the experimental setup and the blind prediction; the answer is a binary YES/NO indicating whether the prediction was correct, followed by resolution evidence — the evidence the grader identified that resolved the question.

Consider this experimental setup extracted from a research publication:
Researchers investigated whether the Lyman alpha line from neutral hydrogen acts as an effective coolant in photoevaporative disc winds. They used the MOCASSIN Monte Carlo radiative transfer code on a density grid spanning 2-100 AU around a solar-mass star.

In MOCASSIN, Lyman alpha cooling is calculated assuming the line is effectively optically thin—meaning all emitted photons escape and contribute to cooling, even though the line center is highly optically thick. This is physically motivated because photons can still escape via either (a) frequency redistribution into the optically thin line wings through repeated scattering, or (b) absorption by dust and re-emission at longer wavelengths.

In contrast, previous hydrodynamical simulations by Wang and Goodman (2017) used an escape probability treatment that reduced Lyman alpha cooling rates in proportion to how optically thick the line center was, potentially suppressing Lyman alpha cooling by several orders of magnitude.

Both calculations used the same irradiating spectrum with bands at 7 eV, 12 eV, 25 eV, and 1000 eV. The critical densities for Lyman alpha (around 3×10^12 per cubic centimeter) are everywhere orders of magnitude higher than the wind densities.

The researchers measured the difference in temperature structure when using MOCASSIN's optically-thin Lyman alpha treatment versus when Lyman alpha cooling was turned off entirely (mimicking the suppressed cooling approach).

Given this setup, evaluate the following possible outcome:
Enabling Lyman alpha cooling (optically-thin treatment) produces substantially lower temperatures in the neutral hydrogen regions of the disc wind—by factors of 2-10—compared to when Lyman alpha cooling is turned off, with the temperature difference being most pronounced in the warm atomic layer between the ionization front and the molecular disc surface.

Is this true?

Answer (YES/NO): NO